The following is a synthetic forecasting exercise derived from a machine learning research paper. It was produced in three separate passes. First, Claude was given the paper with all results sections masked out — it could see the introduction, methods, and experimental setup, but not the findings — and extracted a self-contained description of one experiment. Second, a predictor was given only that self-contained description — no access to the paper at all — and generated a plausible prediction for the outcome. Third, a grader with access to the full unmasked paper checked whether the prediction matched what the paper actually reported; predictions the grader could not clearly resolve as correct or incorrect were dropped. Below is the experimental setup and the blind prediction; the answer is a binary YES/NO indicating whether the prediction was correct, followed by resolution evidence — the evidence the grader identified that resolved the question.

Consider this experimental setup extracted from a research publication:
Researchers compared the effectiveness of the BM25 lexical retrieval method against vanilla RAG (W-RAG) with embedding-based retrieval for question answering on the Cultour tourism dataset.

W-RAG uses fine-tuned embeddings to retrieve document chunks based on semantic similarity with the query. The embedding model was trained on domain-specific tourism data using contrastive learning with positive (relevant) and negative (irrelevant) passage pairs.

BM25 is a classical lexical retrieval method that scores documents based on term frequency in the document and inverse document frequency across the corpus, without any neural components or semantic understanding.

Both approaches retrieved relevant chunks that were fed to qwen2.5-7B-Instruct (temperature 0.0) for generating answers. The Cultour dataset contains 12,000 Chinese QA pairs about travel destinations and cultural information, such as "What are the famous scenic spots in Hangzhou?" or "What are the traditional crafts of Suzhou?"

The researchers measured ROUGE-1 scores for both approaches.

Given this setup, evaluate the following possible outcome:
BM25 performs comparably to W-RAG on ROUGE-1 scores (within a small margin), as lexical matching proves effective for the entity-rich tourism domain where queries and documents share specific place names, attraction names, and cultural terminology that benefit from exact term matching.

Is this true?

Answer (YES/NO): YES